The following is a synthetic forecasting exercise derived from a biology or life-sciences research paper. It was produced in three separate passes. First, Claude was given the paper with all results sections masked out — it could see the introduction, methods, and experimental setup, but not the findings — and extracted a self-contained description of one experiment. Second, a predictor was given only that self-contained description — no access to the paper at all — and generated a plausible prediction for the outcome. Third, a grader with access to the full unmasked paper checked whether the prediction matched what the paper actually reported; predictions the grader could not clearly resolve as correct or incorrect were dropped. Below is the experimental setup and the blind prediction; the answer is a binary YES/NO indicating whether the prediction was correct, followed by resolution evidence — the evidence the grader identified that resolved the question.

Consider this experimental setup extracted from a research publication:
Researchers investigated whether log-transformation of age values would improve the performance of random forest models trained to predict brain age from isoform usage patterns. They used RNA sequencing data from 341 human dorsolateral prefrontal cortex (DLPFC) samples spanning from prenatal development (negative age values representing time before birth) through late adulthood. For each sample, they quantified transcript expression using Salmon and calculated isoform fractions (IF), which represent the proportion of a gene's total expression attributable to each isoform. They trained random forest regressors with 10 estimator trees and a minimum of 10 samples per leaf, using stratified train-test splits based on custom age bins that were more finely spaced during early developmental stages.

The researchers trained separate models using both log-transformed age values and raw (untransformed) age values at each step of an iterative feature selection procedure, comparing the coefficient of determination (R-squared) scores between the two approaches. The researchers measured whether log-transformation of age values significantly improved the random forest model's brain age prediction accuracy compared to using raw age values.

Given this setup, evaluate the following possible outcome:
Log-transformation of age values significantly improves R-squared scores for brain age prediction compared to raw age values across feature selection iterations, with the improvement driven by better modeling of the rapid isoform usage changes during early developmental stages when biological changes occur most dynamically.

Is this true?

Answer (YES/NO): NO